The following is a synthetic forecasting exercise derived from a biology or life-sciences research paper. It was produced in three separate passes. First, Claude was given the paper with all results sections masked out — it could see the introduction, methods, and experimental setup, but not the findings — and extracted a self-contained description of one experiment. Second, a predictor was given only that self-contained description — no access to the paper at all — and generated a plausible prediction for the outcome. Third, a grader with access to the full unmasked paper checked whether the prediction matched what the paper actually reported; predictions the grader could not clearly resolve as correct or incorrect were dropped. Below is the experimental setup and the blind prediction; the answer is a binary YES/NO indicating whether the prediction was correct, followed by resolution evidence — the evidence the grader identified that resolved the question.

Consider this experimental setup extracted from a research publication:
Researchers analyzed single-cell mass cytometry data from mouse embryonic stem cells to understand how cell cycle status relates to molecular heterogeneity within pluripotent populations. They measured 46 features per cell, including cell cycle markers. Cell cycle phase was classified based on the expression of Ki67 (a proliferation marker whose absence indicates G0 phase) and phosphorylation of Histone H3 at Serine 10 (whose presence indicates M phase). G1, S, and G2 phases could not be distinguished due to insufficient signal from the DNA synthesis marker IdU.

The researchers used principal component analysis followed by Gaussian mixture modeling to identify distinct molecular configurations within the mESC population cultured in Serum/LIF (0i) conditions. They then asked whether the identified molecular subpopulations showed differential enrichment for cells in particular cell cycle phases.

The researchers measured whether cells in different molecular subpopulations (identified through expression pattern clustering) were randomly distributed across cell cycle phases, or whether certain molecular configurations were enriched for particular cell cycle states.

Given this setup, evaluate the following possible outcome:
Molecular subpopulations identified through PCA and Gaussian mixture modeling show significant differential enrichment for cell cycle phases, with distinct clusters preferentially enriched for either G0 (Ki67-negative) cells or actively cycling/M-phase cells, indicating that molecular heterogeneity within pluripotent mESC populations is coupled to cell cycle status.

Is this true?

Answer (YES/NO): NO